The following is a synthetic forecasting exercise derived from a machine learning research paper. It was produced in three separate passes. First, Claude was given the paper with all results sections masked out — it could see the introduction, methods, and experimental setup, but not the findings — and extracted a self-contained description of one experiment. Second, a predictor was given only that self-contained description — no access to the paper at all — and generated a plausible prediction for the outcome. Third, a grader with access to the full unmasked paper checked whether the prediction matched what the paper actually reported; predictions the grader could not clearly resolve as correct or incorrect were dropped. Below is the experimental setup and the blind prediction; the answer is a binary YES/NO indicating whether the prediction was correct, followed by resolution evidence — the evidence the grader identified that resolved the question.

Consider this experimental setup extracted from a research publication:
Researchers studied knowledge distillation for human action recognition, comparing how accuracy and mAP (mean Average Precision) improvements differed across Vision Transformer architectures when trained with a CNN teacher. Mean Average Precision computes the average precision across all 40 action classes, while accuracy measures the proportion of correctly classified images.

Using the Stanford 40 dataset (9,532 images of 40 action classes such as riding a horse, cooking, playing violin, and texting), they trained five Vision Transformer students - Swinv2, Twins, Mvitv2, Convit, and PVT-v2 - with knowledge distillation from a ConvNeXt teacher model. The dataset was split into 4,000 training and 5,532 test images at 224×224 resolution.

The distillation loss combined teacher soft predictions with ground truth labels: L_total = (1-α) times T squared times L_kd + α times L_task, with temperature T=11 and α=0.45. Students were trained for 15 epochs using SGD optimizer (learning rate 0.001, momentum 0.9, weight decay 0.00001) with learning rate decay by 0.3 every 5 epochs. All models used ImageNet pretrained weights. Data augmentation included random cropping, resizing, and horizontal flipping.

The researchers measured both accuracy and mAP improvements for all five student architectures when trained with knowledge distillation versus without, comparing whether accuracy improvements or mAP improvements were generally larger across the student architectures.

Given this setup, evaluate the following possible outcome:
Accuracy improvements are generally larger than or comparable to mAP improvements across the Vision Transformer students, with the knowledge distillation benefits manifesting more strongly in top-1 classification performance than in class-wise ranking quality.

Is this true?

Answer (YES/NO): NO